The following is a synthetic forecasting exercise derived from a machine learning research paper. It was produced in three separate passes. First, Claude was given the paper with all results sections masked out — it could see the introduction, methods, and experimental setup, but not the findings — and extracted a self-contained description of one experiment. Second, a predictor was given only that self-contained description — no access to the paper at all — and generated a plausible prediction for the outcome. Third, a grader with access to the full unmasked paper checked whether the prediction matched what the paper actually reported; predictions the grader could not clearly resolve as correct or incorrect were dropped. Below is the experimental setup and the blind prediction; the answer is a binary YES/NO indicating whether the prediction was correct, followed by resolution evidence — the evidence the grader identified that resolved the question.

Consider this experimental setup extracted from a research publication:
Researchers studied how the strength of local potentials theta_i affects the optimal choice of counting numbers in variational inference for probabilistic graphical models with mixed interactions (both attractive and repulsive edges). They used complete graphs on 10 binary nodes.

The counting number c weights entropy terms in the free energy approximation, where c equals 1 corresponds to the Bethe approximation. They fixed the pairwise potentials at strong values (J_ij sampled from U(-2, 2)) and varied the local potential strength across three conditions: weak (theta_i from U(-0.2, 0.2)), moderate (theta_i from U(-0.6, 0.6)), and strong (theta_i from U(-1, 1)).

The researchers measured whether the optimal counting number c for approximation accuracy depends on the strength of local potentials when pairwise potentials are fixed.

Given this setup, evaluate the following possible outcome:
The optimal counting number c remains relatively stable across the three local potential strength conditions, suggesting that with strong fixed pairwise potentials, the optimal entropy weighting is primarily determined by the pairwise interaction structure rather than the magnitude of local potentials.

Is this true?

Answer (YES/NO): NO